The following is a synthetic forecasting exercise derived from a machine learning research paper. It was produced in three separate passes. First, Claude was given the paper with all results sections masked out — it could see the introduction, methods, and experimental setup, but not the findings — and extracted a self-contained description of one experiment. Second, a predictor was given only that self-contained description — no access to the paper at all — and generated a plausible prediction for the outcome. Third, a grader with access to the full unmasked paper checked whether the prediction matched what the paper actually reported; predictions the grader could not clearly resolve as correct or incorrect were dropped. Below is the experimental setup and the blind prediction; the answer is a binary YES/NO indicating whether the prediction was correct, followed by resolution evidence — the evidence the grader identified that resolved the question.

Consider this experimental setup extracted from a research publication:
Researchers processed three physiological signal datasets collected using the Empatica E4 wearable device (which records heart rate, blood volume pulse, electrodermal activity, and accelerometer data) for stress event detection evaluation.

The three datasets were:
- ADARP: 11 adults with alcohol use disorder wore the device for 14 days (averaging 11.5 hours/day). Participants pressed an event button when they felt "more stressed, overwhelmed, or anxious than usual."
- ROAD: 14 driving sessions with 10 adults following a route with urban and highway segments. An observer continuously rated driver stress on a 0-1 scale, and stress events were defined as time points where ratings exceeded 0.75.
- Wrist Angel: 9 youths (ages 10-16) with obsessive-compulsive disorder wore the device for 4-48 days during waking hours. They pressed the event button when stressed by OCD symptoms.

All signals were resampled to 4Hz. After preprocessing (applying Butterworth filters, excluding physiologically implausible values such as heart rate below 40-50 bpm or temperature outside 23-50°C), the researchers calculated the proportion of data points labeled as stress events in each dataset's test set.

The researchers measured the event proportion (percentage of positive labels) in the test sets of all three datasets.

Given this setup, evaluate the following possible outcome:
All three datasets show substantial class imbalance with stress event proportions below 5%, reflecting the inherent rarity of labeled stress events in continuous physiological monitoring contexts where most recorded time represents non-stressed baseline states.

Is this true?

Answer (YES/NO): NO